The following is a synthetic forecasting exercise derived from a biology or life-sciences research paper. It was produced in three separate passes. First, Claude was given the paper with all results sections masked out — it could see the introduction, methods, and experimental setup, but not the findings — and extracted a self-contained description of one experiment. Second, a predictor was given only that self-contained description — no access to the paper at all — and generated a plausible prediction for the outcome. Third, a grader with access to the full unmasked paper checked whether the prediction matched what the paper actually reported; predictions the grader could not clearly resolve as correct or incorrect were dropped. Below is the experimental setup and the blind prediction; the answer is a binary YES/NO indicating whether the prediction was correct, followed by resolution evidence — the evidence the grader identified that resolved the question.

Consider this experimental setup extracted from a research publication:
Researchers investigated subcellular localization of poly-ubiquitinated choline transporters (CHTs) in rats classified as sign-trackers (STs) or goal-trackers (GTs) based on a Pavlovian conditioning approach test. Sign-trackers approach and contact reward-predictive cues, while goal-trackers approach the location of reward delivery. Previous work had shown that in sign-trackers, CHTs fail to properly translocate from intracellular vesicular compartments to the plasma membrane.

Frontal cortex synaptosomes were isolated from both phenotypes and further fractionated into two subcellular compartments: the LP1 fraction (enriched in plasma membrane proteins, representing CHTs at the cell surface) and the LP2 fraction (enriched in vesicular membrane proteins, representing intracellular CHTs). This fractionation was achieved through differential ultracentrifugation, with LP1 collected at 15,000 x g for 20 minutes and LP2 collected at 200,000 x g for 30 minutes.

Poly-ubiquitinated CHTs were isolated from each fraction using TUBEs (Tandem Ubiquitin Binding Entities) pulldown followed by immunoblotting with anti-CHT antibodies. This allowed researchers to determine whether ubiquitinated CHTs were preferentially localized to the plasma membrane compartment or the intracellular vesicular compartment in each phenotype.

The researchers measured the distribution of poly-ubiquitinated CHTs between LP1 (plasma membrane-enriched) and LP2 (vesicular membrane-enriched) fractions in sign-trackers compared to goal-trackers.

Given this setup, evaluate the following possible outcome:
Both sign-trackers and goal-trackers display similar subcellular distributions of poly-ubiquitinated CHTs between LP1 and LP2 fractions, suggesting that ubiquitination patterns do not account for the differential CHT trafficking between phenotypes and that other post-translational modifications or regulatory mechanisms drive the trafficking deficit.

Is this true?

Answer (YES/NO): NO